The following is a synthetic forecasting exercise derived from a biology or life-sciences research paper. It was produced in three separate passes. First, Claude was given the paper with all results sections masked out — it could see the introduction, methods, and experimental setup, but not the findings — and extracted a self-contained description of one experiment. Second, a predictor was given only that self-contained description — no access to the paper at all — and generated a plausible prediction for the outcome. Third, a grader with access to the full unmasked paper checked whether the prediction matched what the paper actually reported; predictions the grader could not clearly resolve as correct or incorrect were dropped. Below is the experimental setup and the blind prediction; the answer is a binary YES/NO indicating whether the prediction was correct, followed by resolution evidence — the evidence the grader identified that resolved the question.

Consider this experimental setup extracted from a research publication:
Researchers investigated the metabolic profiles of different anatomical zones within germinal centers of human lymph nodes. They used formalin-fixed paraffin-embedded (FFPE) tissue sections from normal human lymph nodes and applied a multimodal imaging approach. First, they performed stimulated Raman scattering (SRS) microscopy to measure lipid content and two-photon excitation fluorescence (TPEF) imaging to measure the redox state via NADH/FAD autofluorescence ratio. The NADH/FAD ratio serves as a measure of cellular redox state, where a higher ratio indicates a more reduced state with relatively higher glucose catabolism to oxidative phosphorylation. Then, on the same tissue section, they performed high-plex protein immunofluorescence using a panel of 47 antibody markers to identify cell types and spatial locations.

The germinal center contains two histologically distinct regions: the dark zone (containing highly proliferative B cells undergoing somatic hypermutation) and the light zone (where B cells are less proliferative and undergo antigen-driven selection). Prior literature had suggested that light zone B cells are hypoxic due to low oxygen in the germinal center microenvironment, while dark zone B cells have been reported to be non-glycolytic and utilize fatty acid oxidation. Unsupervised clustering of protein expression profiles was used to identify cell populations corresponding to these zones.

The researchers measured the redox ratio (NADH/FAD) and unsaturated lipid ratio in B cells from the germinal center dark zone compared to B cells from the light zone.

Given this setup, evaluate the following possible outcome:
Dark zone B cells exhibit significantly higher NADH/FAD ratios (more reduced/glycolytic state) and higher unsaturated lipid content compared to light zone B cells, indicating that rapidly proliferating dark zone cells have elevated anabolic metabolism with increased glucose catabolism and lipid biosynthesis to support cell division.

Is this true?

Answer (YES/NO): NO